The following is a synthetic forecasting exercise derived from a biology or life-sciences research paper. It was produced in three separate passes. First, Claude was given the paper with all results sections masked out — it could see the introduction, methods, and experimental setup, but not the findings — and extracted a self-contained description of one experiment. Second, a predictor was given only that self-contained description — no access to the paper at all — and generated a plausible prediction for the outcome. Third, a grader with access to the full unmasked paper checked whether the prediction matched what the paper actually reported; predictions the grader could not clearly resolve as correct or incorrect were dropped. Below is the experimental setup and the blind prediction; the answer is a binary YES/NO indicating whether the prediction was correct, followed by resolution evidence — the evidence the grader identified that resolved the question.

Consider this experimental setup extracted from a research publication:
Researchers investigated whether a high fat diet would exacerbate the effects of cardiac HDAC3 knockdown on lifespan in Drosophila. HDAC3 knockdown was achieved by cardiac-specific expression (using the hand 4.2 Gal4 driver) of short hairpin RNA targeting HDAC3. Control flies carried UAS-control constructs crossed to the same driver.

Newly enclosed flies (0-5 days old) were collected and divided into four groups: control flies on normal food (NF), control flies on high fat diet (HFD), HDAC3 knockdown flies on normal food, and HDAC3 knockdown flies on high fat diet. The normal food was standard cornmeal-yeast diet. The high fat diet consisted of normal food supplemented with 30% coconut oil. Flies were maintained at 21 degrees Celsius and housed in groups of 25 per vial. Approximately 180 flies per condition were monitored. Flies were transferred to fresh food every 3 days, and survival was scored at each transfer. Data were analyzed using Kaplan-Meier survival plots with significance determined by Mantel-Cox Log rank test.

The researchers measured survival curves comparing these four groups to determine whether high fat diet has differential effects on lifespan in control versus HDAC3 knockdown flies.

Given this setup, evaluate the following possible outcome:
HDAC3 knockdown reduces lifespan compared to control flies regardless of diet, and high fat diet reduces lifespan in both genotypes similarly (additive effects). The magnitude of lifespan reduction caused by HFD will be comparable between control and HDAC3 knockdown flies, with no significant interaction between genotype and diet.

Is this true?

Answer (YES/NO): NO